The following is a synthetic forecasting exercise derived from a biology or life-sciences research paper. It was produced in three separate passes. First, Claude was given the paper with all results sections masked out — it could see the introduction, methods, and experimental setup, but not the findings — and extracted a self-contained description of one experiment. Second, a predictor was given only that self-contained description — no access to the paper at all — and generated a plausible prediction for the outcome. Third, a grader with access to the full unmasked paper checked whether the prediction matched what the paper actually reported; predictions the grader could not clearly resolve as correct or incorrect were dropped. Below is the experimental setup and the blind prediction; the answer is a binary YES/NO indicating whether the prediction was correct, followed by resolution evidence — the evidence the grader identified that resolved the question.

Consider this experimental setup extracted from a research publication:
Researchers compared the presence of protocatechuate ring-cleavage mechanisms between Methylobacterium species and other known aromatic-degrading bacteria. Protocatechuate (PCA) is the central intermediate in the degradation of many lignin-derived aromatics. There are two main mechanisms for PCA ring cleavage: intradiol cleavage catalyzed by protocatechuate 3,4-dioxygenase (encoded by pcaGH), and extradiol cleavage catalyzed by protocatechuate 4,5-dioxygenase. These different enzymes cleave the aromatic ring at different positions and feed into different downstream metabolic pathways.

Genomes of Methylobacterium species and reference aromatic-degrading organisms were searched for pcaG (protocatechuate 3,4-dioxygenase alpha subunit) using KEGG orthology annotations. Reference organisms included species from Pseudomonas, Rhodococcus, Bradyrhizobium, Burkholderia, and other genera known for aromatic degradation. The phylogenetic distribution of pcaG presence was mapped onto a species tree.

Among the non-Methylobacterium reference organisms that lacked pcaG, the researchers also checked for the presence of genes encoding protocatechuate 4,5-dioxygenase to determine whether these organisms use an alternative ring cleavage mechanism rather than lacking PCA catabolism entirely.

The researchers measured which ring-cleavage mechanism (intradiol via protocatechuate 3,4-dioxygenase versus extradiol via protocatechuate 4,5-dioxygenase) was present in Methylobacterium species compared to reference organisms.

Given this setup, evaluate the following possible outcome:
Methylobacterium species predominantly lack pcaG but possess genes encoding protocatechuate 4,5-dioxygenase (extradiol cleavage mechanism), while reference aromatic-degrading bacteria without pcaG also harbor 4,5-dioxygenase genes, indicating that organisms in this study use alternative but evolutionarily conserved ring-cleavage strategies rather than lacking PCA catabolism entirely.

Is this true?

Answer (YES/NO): NO